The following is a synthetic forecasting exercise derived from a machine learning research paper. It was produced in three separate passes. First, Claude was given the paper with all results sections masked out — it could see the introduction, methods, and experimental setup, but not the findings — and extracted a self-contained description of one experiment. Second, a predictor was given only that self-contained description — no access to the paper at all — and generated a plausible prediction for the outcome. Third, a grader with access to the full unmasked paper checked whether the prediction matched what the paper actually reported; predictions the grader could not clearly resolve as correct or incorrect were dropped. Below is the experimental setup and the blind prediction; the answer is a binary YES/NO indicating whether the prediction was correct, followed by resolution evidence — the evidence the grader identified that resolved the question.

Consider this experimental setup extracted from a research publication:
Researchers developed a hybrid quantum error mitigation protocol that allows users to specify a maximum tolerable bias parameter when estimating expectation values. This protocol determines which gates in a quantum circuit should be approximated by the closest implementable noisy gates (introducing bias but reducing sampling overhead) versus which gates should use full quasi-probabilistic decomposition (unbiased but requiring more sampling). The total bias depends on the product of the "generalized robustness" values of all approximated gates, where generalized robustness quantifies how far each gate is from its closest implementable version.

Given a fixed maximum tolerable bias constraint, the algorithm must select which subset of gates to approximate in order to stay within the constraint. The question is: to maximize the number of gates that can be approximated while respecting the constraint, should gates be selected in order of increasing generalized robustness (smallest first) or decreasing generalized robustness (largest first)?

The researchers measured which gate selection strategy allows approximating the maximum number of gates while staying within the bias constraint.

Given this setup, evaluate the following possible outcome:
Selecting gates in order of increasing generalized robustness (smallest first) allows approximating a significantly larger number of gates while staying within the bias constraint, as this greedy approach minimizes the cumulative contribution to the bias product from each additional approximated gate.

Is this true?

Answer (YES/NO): YES